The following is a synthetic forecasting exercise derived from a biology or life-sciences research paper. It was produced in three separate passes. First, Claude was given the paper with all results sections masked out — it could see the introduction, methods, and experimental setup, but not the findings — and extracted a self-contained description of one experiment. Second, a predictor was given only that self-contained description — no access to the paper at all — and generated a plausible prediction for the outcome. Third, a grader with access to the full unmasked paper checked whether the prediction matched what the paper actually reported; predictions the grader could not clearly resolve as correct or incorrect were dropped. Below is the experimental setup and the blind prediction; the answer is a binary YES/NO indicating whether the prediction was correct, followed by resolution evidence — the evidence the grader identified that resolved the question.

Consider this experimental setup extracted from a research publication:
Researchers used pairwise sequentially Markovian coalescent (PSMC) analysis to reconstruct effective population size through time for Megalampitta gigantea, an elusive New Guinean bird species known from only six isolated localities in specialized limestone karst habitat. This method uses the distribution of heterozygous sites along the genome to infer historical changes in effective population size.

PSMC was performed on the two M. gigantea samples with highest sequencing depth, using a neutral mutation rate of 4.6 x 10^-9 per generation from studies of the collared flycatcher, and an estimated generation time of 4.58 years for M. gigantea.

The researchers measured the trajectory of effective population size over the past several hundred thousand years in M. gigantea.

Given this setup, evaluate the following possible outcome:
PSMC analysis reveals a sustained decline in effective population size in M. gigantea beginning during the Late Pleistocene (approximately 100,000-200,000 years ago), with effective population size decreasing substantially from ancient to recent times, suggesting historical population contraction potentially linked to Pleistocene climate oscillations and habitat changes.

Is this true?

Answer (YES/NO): YES